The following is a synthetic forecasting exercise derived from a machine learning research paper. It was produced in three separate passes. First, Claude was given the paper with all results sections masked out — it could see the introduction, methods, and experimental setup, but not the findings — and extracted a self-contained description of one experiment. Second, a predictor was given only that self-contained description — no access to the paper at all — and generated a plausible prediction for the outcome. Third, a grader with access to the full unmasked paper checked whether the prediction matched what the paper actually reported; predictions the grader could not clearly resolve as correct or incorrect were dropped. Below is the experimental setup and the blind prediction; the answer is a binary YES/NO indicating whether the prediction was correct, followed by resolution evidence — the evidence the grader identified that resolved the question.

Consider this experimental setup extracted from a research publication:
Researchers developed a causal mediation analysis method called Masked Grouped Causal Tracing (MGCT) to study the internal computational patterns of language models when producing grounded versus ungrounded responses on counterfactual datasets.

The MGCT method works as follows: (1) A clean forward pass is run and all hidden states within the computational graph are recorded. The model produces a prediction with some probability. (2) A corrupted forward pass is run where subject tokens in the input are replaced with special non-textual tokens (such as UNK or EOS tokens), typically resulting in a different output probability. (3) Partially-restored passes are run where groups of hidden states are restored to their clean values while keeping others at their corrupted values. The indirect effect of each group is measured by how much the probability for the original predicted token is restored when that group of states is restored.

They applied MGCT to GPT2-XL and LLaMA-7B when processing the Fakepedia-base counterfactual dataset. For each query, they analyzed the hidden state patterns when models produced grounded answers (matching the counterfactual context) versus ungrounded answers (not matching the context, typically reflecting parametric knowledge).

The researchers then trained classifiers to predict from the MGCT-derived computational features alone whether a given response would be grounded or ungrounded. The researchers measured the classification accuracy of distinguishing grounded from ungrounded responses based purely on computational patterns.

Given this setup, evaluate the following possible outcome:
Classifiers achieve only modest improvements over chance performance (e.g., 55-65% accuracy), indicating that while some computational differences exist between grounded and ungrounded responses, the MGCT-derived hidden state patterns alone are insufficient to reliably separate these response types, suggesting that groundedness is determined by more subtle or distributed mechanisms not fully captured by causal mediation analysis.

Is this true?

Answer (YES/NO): NO